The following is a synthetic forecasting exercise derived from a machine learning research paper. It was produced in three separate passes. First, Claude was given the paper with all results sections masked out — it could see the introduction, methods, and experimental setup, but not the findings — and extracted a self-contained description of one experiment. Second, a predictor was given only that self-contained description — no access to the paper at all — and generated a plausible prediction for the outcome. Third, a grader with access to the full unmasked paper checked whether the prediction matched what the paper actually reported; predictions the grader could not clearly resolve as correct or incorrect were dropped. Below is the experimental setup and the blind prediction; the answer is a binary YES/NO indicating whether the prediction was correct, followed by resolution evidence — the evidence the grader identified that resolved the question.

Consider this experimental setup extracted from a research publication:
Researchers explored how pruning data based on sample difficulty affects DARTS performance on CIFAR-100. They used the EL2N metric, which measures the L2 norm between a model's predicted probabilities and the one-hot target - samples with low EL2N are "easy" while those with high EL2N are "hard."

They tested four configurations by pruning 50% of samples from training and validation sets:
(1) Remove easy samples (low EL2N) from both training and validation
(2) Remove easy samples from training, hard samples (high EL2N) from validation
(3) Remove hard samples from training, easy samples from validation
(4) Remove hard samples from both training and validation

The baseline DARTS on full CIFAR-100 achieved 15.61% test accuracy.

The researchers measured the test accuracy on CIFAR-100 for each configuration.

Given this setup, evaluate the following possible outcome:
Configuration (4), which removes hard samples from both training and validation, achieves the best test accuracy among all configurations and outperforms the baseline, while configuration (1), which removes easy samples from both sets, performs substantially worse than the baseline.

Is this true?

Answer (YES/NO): NO